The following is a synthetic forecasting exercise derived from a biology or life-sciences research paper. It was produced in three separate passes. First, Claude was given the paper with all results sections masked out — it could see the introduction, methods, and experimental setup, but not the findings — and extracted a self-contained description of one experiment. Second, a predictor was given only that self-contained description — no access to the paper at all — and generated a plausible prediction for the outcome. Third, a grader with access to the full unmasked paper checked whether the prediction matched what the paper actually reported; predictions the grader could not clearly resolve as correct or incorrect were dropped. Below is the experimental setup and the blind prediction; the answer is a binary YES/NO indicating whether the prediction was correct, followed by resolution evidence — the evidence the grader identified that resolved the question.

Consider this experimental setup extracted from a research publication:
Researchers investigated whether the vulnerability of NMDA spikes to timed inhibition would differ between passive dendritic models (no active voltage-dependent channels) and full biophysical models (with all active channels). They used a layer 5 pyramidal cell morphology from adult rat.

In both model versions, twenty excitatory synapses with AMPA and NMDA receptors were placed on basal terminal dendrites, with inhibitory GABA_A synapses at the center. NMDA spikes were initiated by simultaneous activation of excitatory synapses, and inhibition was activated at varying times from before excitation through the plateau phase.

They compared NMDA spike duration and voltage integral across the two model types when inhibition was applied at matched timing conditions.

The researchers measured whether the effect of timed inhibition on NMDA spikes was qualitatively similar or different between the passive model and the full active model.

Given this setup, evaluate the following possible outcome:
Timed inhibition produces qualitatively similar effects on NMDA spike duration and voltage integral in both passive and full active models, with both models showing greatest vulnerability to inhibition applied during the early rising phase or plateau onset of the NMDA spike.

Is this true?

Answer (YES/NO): NO